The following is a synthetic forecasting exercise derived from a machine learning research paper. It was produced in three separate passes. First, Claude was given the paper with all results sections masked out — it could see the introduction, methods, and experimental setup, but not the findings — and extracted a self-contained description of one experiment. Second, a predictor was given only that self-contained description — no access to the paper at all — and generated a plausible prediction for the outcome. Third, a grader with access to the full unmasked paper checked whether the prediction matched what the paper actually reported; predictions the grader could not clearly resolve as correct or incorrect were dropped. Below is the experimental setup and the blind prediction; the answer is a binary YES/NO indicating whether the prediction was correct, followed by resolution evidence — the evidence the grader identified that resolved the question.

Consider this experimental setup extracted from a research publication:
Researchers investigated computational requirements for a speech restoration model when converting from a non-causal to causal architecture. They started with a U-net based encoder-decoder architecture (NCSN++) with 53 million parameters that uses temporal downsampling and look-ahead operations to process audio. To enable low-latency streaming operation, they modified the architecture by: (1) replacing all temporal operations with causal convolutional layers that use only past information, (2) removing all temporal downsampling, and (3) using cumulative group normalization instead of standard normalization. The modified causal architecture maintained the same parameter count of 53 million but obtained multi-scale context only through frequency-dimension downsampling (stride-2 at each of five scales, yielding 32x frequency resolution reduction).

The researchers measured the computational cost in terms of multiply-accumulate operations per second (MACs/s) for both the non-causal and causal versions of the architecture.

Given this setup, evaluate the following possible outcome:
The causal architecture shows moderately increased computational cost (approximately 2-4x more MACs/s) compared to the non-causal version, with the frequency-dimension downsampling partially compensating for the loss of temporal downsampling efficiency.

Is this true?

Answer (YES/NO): YES